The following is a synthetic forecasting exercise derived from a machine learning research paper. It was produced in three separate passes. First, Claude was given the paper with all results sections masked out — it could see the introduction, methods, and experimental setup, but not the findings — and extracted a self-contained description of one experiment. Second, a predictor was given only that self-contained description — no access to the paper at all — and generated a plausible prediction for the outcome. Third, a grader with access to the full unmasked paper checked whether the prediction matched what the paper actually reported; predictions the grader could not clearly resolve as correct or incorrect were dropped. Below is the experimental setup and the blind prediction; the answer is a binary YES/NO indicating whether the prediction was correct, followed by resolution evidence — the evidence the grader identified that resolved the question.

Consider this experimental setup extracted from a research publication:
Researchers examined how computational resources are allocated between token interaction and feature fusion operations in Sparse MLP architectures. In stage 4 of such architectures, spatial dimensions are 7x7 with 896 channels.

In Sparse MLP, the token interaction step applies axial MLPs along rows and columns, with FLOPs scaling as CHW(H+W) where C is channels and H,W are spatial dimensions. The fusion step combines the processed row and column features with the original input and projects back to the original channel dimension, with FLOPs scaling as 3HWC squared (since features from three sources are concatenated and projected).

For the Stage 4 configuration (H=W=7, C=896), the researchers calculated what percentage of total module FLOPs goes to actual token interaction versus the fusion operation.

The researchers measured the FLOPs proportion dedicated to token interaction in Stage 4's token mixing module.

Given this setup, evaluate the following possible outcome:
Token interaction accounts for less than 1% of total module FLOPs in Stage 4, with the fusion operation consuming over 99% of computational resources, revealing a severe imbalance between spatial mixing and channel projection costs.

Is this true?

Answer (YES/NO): YES